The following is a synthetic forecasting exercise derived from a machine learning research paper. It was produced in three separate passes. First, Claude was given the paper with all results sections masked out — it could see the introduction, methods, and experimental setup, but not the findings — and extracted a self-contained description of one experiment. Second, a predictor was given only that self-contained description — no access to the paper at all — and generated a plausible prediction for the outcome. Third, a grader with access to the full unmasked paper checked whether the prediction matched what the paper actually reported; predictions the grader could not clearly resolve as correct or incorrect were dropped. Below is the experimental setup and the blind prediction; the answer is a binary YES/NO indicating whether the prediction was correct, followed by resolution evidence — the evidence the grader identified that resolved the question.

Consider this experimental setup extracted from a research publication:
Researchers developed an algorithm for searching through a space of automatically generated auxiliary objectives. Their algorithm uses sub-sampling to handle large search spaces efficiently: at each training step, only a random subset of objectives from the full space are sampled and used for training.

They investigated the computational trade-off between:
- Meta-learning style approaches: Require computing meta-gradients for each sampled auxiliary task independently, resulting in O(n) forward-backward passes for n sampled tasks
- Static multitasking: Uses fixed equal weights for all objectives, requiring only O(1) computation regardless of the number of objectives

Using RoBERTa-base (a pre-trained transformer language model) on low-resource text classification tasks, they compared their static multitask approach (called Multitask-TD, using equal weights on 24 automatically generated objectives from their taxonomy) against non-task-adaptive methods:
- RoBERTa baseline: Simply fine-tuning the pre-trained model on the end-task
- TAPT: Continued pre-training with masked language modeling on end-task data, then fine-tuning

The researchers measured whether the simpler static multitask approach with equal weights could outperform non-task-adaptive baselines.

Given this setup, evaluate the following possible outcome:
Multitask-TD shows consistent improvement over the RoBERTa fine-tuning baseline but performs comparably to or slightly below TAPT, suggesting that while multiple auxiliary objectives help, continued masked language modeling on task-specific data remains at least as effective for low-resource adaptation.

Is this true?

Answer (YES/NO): NO